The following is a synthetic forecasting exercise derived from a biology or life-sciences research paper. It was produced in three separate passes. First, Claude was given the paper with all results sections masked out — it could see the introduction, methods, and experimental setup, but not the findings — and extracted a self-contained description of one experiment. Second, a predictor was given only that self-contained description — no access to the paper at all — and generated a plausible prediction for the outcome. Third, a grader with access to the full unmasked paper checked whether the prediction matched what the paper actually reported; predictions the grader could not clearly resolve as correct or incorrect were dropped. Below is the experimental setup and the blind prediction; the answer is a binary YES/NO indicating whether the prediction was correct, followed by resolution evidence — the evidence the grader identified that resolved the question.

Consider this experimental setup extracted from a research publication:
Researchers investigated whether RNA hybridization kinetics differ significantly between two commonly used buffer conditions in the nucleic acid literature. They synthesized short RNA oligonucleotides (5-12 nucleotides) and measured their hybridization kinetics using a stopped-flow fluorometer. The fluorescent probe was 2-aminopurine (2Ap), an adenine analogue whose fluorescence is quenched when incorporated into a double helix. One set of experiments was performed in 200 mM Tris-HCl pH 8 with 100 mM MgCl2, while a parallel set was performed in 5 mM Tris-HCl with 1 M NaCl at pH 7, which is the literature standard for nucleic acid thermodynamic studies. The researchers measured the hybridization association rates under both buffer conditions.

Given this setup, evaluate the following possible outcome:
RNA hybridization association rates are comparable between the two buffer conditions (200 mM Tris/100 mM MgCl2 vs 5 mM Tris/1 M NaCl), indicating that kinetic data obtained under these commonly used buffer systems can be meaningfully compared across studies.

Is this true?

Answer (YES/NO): YES